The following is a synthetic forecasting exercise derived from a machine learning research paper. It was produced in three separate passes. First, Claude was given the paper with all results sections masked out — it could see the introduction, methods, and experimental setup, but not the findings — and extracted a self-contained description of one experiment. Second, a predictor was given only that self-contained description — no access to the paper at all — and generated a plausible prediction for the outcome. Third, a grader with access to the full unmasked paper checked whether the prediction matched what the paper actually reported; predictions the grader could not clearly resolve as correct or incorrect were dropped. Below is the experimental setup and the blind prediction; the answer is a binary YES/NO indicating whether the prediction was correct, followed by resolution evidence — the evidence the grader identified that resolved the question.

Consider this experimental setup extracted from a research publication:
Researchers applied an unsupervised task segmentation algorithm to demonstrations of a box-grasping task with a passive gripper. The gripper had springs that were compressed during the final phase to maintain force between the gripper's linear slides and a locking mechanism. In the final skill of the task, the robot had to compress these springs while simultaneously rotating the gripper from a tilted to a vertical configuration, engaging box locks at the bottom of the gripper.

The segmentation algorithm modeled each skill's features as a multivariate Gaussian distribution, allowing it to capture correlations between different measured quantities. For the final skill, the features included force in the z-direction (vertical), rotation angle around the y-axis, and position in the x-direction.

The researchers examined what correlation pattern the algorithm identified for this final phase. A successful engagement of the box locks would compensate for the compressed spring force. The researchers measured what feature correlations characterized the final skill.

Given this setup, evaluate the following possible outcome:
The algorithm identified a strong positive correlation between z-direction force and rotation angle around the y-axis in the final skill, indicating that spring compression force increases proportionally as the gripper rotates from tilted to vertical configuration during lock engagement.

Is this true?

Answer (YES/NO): NO